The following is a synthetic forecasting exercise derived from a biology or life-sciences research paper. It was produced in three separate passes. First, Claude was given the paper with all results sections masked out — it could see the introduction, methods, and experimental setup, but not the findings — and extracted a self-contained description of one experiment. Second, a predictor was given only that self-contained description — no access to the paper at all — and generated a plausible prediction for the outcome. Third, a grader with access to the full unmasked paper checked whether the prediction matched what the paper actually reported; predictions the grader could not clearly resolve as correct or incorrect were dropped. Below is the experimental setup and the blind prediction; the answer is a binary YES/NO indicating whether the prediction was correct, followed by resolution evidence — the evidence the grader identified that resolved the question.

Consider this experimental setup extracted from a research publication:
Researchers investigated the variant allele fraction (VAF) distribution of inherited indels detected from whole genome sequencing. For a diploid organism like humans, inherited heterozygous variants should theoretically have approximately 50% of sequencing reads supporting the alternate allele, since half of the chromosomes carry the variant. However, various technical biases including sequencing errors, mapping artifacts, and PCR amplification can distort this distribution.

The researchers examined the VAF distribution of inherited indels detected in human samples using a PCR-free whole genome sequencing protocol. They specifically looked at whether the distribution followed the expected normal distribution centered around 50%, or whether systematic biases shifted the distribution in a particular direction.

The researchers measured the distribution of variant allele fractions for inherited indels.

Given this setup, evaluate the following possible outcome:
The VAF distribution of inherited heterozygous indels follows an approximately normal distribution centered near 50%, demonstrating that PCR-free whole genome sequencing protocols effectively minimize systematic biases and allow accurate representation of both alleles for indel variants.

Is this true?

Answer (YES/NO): NO